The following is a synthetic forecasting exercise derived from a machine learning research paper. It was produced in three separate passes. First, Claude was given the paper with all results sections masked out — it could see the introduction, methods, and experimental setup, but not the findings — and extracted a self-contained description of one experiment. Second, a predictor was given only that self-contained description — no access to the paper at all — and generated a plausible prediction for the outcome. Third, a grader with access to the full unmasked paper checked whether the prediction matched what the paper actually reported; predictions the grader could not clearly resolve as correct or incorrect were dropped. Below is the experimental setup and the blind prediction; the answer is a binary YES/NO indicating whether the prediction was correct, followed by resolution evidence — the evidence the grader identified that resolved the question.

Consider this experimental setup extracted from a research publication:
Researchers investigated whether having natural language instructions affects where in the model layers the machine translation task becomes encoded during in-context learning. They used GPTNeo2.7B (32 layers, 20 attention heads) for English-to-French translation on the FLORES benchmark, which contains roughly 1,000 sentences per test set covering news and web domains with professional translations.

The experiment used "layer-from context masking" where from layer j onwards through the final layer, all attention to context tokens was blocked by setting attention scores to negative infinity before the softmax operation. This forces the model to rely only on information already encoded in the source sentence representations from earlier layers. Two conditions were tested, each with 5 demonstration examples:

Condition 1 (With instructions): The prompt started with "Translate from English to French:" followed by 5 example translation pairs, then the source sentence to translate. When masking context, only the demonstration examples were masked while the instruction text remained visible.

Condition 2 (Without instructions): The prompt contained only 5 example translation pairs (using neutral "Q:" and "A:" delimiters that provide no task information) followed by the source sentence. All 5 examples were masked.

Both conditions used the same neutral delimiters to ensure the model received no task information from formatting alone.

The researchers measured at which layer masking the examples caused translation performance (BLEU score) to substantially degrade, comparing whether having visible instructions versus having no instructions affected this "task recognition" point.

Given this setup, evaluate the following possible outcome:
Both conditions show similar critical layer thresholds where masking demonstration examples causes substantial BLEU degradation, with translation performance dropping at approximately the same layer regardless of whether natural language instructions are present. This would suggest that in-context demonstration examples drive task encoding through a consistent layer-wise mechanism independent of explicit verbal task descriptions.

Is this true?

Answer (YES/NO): NO